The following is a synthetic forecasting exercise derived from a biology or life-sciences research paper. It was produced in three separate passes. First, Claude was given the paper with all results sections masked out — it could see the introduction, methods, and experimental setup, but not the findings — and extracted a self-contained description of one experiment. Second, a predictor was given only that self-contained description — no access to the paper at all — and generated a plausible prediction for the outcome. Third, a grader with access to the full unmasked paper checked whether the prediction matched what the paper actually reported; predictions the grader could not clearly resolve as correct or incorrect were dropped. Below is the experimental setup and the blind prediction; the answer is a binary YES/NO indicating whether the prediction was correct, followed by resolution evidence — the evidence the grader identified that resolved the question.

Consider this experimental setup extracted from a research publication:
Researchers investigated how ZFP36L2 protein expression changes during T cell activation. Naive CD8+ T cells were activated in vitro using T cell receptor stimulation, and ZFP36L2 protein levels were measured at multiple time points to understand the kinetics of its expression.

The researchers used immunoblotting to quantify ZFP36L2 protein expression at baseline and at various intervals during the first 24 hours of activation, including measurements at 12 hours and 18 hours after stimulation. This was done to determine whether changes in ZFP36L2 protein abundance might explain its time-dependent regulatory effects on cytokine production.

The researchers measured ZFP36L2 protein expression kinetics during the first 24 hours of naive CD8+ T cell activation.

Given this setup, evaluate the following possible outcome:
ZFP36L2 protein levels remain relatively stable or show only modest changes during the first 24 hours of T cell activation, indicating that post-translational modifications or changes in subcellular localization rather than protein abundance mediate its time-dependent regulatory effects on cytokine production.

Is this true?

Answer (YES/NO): NO